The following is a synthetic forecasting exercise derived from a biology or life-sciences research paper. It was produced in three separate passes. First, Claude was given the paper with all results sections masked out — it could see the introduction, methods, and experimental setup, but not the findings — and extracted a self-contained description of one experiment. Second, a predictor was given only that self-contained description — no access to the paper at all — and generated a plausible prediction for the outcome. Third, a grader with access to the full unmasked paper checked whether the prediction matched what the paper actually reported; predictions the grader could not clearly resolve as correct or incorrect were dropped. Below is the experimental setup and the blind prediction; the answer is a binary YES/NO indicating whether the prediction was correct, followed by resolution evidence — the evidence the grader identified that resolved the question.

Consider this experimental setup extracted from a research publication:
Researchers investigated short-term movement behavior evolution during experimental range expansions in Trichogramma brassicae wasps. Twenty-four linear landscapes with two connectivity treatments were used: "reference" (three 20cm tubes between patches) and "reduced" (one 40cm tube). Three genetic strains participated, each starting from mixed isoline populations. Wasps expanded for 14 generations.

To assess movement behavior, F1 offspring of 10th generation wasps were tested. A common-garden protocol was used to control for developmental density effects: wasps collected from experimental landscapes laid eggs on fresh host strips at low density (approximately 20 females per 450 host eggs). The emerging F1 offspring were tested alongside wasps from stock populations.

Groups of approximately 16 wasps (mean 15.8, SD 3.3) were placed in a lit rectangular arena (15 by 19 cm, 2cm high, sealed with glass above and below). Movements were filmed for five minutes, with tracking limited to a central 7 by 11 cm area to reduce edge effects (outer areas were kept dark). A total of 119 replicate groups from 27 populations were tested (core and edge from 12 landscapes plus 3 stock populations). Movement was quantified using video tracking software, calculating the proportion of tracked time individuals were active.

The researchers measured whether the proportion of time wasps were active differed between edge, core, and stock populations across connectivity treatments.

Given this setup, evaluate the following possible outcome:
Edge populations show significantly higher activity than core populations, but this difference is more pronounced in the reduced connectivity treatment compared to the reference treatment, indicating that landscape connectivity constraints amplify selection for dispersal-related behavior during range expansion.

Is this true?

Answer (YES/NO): NO